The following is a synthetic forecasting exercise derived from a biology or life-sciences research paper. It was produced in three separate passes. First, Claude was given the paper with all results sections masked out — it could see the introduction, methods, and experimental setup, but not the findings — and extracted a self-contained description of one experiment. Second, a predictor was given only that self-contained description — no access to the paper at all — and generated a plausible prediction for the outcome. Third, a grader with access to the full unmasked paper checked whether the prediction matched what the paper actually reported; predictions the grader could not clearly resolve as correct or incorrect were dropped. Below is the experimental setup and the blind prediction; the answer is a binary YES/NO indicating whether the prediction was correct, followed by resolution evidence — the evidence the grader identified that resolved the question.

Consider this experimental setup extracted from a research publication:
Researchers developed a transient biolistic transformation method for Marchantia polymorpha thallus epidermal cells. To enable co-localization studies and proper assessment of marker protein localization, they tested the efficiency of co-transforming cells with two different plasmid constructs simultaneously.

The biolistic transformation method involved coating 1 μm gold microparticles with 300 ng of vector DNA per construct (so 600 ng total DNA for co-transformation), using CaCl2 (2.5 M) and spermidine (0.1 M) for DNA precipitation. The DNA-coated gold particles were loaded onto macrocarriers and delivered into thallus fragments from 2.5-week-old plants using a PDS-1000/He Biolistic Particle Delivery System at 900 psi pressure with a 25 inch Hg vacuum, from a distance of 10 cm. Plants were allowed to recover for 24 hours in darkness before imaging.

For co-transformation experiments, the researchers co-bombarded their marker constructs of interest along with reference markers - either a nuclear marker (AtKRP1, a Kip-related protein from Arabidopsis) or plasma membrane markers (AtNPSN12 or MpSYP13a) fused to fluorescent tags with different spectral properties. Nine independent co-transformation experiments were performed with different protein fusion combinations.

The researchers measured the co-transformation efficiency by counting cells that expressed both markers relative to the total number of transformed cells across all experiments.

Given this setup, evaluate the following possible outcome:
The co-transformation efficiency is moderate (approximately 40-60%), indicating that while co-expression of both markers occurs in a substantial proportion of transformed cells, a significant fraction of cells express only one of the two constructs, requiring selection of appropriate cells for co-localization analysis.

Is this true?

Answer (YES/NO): NO